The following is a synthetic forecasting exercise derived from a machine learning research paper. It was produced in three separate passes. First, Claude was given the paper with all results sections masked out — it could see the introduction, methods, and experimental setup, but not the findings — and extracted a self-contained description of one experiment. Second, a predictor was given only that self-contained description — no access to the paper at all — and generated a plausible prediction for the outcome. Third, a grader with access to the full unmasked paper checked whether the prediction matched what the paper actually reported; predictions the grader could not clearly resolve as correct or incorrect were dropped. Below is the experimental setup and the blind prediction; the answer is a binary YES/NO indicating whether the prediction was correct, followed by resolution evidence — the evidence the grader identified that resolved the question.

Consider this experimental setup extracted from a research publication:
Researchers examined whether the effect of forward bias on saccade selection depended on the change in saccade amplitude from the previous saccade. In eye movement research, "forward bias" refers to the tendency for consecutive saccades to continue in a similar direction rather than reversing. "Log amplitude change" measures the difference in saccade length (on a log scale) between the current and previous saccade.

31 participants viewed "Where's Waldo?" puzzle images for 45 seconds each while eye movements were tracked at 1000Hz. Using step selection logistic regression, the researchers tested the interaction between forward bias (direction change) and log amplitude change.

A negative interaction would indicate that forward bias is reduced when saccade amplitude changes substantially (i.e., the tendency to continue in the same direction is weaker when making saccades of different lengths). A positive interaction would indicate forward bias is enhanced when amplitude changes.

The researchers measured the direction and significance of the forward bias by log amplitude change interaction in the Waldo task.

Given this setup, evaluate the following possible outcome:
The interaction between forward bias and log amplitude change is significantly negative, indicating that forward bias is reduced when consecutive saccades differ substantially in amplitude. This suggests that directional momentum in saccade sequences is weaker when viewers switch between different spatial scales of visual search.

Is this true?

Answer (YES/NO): YES